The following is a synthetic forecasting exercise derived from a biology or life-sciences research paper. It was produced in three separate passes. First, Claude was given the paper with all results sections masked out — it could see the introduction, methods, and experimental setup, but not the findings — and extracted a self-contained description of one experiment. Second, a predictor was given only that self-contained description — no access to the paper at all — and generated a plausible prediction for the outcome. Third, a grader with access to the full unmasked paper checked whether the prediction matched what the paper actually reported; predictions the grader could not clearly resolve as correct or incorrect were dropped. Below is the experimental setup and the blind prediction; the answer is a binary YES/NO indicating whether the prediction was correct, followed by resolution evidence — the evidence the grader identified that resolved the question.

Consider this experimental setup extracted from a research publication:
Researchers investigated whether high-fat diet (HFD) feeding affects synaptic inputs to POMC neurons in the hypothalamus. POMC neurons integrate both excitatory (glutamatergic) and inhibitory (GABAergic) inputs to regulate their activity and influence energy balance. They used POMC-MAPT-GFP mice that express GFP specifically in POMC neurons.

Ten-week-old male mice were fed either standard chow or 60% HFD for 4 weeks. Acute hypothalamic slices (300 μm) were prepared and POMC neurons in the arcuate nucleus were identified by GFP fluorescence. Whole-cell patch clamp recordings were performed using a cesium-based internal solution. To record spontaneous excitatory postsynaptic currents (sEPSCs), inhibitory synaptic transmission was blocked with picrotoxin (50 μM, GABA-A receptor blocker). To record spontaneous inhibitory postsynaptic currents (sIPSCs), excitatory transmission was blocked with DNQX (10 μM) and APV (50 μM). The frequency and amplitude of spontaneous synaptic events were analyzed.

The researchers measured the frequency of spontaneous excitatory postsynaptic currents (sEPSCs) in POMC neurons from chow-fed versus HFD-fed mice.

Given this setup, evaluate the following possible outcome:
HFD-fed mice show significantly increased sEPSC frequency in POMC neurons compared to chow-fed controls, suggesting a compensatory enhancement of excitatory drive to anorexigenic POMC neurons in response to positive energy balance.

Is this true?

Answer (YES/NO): NO